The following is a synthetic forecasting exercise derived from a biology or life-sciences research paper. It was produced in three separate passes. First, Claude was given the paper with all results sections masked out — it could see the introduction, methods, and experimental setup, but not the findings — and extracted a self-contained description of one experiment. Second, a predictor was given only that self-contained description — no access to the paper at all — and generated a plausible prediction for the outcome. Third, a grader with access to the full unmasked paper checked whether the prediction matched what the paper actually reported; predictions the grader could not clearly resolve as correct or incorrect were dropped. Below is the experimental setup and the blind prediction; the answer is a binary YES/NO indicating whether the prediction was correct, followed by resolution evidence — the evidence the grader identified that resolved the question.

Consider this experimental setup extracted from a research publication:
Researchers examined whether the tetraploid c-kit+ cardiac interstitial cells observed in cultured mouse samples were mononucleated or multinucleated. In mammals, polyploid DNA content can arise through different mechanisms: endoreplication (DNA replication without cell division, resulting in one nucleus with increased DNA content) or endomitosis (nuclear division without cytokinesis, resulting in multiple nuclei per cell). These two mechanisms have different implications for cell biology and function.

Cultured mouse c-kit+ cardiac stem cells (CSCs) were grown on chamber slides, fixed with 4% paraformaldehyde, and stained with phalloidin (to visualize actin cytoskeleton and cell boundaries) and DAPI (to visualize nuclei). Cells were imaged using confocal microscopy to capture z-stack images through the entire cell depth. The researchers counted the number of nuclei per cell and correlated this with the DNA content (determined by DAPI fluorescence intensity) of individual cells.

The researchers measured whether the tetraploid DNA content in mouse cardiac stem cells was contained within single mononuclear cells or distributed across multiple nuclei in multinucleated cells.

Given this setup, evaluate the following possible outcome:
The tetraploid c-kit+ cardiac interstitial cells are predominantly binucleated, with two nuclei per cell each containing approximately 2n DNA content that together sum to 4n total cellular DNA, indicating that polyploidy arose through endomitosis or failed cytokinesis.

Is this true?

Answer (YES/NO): NO